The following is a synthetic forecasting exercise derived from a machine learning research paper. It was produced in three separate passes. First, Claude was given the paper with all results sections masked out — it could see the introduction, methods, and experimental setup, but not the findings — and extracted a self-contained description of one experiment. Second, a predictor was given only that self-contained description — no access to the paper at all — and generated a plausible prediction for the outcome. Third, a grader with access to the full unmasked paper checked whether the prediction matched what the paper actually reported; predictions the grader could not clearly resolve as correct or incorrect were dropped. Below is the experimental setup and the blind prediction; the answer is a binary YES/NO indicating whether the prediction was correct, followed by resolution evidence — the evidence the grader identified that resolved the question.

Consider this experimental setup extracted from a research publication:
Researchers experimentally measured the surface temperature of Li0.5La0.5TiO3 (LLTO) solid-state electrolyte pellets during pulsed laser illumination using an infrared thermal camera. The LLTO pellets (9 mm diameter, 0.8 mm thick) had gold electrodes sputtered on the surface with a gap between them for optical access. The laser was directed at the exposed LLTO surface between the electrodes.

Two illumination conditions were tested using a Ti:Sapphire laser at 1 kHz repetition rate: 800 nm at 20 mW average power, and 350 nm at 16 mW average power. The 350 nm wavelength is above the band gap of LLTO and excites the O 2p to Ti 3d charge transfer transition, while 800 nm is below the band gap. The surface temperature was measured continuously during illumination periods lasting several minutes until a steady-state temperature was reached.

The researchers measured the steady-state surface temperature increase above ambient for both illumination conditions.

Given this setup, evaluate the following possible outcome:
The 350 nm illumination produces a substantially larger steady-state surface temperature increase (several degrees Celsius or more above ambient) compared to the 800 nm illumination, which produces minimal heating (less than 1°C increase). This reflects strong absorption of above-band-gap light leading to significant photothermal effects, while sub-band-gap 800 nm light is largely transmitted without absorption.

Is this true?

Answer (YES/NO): NO